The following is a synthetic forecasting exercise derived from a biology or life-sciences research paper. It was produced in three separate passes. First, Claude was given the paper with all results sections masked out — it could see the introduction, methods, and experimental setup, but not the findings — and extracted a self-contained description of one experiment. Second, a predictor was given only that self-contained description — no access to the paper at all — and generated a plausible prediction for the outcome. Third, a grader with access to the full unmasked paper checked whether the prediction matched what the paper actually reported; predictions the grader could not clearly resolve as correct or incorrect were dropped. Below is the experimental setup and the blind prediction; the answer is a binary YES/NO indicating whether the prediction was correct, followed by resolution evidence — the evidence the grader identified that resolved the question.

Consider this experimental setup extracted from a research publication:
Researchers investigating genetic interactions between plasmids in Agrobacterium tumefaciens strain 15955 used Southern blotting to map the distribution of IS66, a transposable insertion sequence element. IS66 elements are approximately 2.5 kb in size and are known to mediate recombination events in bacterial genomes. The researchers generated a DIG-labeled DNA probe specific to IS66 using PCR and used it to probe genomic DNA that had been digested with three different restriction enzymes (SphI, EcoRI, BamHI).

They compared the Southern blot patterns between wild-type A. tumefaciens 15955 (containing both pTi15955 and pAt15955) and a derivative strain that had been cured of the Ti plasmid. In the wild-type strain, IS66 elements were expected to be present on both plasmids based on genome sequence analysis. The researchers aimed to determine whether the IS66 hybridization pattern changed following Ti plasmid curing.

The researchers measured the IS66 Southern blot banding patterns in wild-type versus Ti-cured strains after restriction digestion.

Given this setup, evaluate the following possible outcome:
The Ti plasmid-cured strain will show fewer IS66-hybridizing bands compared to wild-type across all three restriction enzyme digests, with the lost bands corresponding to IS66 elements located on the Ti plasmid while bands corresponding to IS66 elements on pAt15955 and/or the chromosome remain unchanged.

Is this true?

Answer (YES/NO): NO